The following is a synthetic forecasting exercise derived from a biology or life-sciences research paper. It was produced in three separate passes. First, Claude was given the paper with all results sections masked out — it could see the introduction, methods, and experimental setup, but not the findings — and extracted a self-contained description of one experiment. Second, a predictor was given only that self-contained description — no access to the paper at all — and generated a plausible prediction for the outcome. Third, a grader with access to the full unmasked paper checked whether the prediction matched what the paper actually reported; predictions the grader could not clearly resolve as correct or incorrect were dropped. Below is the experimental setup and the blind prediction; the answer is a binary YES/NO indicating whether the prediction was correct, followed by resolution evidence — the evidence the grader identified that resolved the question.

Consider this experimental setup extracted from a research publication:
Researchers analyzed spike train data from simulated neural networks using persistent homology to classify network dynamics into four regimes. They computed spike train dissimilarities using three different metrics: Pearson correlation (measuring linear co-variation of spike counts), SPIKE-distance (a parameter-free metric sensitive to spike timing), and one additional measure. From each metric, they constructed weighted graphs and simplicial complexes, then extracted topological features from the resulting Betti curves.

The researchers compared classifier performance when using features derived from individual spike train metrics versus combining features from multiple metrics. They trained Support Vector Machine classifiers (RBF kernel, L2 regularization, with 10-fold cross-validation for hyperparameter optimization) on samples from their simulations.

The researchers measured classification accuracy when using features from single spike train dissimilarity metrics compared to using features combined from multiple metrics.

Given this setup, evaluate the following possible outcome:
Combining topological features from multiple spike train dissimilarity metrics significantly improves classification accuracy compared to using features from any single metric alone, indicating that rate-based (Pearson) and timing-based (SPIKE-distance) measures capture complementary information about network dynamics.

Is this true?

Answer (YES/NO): YES